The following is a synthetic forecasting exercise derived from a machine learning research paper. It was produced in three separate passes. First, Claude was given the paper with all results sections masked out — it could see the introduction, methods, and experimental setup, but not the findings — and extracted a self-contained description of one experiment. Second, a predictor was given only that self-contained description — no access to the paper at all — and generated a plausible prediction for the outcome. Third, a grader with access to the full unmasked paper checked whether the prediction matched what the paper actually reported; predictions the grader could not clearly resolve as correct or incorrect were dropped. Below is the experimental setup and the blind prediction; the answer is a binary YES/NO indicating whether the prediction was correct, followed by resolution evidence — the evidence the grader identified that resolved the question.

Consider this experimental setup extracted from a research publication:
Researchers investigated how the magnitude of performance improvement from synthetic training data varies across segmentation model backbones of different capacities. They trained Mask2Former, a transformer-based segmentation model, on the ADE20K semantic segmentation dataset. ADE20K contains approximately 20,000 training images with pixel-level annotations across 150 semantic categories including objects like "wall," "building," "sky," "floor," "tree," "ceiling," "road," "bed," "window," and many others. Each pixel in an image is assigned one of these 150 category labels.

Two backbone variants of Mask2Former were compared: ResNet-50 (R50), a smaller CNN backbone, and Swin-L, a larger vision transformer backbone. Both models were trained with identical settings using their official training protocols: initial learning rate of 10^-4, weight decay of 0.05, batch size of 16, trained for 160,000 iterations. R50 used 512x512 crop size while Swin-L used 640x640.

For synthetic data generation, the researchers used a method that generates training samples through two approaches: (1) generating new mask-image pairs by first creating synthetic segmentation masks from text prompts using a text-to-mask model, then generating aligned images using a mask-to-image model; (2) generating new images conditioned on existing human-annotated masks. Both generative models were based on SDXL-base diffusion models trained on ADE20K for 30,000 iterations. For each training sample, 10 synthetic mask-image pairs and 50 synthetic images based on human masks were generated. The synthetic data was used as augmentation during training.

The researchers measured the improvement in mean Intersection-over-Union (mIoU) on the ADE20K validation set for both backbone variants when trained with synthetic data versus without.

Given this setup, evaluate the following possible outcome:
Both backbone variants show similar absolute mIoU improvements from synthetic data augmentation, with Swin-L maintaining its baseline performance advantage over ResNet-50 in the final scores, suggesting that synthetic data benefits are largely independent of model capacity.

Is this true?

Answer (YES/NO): NO